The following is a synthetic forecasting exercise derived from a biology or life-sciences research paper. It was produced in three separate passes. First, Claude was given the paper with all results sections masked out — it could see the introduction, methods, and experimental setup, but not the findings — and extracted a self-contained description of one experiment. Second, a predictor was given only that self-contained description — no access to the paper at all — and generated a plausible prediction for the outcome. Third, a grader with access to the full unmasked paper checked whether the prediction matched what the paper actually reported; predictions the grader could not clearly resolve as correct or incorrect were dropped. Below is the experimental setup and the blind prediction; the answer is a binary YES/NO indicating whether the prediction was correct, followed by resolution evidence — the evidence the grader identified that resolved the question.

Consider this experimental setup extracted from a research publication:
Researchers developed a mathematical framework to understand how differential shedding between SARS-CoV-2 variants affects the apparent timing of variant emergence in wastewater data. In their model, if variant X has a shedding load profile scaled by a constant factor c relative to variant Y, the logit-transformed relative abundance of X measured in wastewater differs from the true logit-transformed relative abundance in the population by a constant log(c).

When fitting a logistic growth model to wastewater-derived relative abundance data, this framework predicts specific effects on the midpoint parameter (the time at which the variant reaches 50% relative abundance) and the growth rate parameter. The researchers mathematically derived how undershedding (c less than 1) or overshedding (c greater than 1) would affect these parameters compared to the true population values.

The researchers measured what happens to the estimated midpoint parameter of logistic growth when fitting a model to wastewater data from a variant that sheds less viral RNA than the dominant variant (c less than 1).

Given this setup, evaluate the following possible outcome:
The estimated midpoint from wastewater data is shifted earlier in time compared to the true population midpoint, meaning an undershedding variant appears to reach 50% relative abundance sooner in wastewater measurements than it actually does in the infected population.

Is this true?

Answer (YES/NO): NO